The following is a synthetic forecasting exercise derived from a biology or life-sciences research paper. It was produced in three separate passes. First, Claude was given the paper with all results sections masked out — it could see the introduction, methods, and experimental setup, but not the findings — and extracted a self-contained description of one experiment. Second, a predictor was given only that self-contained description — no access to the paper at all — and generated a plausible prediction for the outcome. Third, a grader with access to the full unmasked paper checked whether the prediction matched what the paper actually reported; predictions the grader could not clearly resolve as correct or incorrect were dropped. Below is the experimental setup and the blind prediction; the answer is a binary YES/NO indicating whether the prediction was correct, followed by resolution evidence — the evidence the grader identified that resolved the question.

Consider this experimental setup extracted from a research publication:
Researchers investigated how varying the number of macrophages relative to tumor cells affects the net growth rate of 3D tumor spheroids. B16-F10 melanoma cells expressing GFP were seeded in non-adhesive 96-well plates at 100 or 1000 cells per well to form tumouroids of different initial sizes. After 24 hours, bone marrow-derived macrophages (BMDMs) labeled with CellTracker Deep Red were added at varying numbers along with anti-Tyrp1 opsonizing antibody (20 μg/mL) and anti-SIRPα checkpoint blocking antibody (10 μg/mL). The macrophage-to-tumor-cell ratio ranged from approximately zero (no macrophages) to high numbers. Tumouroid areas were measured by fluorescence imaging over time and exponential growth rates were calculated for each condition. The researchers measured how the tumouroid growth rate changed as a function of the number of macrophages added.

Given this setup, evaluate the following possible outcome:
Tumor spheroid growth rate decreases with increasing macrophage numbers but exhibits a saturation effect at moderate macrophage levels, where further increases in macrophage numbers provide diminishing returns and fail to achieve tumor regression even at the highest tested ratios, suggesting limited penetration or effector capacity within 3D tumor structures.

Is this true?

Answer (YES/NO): NO